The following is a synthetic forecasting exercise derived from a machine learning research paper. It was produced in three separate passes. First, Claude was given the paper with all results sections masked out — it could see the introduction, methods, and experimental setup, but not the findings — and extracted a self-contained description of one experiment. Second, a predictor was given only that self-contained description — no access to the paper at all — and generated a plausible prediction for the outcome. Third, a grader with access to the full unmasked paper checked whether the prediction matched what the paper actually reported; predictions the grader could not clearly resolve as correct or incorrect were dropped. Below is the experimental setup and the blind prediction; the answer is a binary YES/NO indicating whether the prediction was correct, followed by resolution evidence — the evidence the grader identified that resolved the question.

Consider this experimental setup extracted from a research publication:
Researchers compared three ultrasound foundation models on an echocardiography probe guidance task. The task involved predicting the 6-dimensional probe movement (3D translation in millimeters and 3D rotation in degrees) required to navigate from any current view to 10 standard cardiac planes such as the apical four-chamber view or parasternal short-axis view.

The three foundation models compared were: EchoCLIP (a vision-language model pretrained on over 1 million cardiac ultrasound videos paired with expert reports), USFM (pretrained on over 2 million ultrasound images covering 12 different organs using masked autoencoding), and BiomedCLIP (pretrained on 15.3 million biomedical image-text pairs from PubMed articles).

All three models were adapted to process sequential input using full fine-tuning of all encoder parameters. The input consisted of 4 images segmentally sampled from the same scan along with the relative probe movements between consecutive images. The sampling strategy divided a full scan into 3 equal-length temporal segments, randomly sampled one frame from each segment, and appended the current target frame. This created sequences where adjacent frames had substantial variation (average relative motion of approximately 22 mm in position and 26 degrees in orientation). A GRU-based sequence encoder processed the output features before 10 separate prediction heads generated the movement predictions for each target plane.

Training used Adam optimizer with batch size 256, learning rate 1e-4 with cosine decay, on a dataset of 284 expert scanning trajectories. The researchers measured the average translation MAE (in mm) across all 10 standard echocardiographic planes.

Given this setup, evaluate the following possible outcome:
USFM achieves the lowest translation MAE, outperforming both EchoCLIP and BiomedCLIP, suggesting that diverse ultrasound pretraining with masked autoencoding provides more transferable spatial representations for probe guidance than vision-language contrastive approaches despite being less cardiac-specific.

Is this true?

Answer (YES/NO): NO